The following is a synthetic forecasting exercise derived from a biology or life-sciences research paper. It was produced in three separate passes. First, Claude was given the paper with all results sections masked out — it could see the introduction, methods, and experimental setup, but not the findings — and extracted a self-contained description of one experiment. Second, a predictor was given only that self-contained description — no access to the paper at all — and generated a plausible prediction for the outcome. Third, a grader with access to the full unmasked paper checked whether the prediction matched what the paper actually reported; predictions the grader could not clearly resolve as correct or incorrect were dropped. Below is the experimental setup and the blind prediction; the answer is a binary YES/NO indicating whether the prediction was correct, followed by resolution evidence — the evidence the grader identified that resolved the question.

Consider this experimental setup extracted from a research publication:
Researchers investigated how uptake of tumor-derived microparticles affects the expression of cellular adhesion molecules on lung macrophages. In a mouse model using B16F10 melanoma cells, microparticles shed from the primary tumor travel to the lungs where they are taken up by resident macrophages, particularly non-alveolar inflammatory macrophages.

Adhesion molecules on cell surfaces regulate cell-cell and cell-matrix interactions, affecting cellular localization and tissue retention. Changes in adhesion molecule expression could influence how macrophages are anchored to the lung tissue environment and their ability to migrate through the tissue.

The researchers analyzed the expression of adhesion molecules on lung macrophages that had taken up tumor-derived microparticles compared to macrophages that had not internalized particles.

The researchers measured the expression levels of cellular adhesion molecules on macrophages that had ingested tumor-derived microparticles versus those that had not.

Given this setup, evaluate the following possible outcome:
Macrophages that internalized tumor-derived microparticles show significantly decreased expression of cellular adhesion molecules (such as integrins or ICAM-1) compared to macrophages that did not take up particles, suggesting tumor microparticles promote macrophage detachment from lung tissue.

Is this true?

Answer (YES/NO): NO